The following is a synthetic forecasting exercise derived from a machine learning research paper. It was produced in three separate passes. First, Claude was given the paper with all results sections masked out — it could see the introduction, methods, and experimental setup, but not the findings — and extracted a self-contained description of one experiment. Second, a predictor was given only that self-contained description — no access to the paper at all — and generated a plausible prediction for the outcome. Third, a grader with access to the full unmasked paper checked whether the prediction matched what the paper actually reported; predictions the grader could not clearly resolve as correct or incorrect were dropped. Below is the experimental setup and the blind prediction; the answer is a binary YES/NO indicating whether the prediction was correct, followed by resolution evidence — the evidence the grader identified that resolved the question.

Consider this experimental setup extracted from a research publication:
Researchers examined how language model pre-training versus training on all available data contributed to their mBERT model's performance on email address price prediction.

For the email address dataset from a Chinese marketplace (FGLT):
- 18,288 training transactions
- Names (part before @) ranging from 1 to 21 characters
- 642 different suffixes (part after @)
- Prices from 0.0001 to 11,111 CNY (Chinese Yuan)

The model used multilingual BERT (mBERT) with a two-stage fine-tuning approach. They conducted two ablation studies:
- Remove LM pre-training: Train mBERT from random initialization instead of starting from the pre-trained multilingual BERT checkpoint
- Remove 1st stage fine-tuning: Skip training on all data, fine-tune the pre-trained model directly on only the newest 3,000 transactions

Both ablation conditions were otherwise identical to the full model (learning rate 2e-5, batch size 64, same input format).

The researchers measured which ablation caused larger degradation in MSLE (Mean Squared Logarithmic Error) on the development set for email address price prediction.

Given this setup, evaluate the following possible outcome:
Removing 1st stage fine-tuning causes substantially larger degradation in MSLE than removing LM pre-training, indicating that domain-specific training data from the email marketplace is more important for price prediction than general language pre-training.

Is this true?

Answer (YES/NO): NO